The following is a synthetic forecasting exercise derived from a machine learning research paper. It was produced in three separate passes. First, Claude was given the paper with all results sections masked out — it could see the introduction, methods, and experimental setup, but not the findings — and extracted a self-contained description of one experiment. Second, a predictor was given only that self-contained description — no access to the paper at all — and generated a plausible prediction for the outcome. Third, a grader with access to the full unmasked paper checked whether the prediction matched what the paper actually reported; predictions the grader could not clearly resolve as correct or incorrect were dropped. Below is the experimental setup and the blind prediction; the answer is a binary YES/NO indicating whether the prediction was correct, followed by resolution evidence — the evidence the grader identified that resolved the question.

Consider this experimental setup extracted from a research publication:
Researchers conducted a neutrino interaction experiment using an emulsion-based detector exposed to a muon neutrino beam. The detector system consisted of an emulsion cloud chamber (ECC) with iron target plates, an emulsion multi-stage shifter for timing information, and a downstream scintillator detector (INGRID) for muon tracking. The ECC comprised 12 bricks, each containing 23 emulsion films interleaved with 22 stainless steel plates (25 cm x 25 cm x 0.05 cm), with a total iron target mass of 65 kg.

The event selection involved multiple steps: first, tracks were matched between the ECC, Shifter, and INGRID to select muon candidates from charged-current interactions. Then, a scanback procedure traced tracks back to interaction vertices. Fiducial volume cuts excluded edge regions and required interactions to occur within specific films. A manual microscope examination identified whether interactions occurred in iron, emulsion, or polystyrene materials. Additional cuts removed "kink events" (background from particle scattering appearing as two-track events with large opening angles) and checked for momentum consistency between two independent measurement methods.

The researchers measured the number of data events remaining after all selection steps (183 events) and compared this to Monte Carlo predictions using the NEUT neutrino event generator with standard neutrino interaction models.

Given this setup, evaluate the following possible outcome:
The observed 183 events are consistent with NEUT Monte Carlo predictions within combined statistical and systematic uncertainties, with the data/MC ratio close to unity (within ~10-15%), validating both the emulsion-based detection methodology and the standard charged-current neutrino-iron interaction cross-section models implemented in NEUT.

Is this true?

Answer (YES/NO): YES